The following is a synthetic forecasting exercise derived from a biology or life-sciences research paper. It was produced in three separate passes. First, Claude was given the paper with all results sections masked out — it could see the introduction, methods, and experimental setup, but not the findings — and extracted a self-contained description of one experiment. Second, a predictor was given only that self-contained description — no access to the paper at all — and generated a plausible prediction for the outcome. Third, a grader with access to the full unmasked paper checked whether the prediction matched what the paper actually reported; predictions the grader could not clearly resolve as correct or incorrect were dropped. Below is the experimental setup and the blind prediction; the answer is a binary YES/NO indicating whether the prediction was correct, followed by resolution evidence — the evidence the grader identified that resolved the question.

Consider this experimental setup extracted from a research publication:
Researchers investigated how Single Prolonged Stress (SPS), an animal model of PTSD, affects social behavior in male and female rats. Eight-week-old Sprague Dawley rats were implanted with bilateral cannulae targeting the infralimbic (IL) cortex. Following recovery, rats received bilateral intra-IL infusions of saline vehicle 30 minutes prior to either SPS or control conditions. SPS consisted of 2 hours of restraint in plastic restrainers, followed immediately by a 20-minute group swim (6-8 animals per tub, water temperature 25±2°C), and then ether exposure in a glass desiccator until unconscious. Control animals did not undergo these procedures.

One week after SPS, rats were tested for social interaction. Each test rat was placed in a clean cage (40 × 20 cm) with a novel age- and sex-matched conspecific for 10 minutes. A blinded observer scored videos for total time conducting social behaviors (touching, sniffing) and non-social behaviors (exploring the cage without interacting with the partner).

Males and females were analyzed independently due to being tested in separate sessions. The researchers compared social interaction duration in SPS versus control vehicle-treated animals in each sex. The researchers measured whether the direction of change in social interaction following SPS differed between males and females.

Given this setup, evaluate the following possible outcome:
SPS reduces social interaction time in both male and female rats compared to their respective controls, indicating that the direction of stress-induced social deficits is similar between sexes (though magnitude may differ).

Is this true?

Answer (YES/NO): NO